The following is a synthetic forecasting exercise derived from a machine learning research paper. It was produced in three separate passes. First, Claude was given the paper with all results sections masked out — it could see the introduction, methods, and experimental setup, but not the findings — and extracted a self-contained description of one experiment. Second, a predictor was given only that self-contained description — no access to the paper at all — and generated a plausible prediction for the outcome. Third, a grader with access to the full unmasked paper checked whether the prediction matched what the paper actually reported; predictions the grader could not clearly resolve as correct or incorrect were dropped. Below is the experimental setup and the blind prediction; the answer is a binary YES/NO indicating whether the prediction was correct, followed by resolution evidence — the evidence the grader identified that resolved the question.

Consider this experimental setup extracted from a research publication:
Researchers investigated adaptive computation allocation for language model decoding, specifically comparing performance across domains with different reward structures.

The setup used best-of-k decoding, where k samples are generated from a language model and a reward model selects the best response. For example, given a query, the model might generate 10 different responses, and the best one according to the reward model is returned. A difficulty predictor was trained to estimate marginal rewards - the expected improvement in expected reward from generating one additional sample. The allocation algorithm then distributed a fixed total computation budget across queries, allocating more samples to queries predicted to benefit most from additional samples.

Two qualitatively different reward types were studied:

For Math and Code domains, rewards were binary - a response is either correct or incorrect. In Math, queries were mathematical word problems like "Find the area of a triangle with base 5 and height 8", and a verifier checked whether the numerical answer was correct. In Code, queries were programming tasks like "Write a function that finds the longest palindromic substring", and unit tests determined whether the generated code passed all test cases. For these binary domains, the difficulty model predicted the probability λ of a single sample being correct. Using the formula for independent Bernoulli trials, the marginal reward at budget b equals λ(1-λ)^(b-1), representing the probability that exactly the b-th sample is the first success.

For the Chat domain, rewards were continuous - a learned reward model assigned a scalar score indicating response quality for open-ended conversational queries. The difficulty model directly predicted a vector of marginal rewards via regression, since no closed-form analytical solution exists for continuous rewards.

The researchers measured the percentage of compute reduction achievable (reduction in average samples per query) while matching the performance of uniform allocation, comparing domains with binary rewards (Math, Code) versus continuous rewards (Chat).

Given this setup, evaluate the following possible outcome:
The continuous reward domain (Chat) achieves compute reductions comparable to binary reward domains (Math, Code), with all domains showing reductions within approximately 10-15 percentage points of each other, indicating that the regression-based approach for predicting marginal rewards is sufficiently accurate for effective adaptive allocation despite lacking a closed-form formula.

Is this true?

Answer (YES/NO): NO